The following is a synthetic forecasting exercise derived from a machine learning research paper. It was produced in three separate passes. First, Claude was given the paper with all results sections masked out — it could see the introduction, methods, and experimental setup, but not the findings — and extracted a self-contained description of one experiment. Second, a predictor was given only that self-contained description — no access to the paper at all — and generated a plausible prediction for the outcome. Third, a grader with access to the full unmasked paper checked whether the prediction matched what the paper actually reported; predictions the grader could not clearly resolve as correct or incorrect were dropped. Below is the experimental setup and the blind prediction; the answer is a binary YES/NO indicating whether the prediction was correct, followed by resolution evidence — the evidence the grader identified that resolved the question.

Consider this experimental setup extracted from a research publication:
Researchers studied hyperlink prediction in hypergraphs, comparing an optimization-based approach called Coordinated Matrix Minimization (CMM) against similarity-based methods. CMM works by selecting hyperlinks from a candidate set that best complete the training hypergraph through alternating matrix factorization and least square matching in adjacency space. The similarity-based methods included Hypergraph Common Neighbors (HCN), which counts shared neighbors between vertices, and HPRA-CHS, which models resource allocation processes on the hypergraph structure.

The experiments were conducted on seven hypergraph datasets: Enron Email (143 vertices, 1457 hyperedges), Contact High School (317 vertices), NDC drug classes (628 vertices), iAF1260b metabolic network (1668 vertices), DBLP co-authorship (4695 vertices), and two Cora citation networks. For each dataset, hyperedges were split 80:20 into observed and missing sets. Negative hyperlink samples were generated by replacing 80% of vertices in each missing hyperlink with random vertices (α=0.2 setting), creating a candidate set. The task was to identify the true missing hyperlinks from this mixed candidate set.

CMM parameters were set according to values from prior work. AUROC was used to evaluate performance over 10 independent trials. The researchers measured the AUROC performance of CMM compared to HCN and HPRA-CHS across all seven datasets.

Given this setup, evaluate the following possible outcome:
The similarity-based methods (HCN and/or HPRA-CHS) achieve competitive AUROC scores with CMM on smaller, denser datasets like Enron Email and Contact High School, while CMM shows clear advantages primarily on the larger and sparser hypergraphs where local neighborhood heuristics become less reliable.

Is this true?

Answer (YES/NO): NO